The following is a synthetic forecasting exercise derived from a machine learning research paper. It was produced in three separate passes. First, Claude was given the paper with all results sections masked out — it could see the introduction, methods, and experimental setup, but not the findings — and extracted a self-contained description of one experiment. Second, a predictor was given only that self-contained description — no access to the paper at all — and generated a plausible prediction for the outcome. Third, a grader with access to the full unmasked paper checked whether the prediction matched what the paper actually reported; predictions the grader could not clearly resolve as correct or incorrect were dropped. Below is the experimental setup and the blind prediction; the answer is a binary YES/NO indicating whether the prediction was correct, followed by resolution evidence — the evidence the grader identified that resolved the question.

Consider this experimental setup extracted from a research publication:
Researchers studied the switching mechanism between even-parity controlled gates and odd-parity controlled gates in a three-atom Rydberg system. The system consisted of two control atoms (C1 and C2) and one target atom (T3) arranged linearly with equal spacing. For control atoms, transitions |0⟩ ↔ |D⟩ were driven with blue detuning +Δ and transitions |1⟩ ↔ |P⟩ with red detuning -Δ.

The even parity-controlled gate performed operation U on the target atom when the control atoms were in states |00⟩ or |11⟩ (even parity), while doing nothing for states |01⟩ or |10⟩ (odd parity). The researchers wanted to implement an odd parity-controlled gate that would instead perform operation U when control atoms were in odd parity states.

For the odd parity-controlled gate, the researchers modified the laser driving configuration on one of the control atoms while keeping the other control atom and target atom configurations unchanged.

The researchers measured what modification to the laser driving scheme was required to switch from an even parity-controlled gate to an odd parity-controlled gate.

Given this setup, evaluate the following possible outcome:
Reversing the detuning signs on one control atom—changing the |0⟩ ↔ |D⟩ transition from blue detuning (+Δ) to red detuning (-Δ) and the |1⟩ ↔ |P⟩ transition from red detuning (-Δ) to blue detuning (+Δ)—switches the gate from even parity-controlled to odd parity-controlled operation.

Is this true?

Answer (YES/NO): NO